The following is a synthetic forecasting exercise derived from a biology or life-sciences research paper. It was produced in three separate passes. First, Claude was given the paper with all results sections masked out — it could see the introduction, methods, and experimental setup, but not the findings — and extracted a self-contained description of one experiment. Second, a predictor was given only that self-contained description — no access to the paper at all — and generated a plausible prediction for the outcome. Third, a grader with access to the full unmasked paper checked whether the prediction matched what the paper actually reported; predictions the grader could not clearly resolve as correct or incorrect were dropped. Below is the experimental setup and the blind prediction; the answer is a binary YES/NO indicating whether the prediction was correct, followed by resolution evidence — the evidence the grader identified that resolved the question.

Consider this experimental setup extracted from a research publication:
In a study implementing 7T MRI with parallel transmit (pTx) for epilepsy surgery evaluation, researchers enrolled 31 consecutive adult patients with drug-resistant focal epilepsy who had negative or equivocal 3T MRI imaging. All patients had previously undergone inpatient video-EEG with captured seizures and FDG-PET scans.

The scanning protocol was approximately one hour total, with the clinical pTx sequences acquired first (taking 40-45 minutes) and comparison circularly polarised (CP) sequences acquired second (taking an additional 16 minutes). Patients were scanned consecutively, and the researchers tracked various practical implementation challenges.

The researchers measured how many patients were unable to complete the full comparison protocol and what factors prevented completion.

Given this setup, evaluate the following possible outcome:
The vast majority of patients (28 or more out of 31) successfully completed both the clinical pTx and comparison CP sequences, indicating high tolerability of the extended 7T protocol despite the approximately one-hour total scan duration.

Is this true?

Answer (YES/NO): NO